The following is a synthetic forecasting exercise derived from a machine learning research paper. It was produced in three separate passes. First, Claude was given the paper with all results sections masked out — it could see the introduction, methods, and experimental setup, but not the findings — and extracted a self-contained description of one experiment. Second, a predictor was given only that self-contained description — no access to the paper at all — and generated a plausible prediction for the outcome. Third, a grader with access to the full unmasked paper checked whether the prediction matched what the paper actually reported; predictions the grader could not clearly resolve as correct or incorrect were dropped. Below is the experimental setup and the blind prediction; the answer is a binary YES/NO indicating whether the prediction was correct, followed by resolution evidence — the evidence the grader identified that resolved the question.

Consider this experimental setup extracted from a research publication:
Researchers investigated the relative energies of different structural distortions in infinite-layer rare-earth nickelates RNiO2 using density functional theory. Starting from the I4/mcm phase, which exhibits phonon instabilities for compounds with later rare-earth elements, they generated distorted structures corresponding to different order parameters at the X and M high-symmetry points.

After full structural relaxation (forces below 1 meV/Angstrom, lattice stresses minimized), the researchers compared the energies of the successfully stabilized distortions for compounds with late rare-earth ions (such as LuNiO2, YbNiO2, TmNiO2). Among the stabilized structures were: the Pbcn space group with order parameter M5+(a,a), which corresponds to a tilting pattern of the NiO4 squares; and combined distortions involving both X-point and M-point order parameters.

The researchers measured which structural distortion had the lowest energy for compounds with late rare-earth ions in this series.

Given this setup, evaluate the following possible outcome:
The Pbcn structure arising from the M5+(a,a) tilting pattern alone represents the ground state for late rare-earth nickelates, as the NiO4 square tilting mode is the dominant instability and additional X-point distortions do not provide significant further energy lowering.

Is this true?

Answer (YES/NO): YES